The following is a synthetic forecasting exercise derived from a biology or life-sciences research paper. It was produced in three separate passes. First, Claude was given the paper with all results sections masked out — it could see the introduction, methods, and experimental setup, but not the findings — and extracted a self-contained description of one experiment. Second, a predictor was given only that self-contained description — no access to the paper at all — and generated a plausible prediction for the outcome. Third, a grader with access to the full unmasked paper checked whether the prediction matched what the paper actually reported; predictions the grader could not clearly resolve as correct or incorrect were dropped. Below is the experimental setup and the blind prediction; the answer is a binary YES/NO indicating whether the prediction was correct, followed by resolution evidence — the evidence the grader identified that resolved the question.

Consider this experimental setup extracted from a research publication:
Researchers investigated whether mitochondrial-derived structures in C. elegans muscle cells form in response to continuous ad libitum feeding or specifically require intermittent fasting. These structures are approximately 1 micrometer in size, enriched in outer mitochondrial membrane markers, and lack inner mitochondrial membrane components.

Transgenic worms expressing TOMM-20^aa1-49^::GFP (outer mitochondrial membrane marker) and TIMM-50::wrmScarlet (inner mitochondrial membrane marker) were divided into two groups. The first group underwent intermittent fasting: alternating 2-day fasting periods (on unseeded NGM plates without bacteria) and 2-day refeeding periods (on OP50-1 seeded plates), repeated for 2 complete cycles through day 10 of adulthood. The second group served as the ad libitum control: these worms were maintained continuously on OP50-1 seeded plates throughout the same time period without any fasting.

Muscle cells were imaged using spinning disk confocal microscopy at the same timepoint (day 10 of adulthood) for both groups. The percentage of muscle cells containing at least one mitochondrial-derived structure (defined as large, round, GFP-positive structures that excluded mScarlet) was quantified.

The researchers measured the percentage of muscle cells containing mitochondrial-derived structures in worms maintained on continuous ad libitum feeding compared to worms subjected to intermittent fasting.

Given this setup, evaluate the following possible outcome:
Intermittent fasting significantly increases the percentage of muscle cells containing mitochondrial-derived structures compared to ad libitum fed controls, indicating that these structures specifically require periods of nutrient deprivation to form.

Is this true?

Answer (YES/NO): NO